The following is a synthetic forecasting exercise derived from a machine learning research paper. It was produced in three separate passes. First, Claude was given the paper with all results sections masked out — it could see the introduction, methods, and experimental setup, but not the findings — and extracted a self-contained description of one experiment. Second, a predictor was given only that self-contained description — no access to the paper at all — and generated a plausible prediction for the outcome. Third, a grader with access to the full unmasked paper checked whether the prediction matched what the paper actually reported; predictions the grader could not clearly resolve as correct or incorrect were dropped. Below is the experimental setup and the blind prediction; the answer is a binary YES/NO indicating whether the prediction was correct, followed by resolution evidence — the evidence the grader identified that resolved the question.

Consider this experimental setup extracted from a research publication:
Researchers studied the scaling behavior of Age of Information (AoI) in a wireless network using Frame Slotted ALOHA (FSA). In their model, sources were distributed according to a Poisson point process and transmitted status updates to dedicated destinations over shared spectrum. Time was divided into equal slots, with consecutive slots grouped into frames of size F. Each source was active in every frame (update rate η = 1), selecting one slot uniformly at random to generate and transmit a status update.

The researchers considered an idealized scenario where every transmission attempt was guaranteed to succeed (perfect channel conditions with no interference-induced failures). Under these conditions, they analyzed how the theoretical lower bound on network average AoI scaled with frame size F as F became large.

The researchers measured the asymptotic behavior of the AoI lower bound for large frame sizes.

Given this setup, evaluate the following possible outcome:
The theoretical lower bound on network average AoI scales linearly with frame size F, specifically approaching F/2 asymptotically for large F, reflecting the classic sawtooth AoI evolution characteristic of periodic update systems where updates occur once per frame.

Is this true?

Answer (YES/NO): NO